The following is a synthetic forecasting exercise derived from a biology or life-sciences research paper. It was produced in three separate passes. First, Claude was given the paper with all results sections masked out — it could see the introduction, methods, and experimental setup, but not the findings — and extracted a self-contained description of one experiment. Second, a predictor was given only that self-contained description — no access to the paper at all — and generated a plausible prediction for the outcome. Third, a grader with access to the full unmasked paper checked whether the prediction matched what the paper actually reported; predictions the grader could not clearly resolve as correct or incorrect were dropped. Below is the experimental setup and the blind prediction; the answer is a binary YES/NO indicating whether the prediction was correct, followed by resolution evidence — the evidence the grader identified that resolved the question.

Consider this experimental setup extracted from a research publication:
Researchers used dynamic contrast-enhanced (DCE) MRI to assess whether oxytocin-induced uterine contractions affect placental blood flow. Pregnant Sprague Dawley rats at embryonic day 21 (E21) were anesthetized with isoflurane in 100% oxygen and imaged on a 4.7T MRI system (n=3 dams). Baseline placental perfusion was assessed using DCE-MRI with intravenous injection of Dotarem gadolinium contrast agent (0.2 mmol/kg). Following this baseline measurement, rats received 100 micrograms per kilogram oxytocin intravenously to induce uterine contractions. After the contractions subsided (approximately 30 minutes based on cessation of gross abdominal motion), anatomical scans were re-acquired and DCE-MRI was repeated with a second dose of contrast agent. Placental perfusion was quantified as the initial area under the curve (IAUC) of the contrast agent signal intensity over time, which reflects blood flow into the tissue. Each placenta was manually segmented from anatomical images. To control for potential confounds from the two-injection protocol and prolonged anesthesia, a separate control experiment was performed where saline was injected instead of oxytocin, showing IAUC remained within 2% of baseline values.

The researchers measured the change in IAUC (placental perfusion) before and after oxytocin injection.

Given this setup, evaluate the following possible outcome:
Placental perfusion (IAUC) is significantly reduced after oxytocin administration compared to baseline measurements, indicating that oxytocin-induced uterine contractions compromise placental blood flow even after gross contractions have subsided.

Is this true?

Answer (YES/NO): YES